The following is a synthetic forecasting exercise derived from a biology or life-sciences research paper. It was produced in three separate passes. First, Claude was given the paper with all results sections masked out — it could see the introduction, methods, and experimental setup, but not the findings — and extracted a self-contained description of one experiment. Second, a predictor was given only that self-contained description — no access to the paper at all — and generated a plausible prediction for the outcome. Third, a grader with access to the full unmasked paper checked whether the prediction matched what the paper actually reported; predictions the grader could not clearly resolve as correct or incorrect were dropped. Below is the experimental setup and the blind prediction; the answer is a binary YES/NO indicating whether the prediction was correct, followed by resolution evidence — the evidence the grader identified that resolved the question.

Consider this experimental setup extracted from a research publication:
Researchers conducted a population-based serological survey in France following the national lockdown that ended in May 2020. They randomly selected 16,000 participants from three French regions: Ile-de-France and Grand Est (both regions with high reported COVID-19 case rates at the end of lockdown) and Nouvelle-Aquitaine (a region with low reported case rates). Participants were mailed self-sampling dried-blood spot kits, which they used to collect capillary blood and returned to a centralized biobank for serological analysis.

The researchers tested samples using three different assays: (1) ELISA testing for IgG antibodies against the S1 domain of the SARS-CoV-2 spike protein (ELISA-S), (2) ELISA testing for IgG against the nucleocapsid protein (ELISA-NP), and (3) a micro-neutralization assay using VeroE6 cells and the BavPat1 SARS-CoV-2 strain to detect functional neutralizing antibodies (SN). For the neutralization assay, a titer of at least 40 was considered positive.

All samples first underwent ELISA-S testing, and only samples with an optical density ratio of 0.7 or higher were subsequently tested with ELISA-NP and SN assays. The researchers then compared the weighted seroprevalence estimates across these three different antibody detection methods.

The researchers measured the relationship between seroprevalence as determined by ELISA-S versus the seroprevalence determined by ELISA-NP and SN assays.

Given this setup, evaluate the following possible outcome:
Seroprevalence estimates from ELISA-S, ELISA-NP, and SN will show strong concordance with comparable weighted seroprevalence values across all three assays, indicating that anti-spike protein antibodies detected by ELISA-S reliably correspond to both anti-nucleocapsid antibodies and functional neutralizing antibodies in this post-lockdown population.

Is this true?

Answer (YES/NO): NO